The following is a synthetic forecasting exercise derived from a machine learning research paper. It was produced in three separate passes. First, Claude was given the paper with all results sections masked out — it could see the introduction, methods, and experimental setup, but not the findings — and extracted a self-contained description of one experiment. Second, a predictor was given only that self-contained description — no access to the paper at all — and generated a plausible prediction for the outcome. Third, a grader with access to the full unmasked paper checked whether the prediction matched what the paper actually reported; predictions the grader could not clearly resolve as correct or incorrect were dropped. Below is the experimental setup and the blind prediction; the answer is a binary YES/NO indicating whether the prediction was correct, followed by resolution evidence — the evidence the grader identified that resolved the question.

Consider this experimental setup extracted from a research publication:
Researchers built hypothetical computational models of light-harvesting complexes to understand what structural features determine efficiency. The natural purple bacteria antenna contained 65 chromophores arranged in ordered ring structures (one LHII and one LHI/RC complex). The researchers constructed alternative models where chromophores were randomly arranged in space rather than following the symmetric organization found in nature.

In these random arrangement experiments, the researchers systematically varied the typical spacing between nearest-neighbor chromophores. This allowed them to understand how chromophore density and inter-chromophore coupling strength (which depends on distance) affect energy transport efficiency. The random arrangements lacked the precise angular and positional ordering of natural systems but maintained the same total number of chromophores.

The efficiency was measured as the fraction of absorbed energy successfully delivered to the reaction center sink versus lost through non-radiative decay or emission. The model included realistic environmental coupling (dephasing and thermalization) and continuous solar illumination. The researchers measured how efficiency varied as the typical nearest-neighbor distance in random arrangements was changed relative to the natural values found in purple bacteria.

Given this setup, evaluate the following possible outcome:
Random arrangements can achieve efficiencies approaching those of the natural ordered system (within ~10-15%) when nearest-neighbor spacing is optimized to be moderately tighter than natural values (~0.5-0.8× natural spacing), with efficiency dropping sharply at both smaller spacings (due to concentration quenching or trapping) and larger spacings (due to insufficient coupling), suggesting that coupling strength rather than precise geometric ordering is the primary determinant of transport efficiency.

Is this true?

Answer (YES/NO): NO